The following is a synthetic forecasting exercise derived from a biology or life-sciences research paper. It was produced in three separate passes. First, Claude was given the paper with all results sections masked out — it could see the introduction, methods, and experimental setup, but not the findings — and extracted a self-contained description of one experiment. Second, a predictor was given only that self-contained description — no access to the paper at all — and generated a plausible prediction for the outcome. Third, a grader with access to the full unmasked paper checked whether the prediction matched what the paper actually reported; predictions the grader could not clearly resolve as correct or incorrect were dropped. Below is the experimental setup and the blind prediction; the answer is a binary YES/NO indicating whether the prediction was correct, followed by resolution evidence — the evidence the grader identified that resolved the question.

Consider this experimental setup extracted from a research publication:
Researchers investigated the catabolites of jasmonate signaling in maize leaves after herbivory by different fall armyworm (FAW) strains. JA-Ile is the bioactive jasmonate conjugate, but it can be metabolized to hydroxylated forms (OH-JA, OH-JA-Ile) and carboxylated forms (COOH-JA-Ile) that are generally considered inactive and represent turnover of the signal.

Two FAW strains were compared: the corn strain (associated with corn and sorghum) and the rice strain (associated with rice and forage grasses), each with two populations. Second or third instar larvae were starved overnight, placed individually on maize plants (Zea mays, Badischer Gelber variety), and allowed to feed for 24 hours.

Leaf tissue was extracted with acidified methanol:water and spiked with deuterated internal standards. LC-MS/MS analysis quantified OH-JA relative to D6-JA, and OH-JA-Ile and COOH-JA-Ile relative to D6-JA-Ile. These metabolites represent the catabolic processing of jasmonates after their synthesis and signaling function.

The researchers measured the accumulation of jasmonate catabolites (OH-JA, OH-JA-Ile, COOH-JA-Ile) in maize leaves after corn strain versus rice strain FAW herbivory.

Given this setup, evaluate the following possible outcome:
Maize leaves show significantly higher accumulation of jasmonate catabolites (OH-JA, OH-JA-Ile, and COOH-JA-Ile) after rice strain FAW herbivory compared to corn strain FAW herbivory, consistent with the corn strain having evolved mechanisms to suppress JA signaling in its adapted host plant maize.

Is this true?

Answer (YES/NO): NO